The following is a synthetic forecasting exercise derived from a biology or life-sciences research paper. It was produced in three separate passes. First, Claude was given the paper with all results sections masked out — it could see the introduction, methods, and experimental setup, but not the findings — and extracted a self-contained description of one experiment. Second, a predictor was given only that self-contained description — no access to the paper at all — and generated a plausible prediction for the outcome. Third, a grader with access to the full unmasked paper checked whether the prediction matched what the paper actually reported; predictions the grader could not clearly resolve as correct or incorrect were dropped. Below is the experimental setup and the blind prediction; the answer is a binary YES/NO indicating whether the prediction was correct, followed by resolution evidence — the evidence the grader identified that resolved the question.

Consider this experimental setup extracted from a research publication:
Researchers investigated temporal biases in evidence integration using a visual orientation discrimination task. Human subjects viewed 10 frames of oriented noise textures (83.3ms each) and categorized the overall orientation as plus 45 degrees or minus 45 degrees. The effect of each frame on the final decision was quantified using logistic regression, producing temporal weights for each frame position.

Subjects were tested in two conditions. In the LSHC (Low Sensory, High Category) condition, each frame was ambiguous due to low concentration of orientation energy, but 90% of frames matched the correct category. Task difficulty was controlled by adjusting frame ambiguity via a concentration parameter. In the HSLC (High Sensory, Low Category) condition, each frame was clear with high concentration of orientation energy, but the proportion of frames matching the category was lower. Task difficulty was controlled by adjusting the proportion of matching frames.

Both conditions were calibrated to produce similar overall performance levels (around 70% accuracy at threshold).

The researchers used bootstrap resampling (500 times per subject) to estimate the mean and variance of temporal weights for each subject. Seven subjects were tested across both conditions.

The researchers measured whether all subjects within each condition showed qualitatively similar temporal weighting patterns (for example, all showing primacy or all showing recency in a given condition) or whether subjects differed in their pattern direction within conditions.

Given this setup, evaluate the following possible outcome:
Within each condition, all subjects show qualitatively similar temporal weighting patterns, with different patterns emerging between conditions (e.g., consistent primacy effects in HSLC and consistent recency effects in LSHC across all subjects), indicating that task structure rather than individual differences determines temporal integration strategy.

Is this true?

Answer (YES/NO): NO